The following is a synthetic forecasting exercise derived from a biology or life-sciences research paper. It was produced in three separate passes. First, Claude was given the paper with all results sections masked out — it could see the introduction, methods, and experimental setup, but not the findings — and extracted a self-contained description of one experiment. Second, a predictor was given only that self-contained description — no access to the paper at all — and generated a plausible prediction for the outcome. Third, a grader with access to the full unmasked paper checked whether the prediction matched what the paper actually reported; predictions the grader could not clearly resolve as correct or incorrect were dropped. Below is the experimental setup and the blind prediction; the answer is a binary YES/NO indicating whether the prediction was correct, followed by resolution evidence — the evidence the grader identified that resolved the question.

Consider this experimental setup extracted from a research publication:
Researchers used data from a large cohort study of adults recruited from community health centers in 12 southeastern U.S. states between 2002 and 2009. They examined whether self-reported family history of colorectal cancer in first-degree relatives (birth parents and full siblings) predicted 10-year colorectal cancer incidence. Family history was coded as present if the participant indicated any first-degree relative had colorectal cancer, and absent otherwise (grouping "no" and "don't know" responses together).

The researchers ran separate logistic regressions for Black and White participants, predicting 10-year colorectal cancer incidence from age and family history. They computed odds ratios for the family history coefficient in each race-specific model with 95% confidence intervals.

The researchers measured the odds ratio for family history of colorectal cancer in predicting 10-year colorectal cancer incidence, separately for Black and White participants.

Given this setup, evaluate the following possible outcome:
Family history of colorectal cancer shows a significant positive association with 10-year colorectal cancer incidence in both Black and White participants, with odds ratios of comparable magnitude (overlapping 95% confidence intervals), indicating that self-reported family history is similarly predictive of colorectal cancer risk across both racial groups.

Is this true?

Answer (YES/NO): NO